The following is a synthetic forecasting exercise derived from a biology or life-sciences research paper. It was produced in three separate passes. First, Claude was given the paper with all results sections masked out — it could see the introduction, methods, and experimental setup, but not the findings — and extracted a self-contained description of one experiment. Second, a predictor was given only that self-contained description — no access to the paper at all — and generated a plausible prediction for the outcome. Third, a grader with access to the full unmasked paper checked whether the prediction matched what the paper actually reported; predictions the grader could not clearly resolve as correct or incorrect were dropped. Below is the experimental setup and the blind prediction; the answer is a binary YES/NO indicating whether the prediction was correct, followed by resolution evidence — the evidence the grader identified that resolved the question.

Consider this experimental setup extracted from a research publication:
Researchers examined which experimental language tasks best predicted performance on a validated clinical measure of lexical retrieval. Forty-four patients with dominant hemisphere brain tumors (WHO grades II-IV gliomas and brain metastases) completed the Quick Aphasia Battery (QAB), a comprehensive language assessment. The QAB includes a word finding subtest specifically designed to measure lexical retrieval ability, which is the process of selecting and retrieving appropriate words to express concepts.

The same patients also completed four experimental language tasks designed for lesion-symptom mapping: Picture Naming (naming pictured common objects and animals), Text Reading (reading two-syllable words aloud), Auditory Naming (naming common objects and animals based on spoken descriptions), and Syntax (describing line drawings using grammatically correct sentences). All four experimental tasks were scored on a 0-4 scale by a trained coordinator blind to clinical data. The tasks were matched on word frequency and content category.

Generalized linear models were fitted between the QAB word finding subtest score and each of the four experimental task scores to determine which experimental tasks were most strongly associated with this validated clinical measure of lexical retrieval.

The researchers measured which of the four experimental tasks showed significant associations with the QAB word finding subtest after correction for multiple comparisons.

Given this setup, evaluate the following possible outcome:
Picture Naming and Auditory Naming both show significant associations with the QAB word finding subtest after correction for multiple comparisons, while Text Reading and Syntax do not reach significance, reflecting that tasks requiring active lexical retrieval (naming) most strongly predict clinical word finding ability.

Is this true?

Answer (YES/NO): YES